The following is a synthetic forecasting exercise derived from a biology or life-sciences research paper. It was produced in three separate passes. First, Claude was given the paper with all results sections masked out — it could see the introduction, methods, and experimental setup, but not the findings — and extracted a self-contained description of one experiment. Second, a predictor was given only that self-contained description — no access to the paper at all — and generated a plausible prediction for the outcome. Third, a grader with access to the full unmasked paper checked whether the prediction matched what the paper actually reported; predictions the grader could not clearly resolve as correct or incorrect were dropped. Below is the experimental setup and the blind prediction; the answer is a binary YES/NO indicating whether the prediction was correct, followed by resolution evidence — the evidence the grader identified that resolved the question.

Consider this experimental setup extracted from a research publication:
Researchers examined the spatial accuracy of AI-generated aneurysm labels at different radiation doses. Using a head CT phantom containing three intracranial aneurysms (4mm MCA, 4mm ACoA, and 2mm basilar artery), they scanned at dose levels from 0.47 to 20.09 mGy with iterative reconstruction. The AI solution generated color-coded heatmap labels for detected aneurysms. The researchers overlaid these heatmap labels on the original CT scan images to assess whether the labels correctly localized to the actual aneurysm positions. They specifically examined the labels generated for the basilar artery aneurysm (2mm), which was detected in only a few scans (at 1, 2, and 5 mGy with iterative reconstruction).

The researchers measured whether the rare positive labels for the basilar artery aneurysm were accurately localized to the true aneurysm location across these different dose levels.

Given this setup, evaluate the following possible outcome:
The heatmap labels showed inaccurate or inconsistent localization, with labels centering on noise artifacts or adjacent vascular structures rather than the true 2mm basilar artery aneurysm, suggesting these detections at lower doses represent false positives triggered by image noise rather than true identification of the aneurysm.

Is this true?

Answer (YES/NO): NO